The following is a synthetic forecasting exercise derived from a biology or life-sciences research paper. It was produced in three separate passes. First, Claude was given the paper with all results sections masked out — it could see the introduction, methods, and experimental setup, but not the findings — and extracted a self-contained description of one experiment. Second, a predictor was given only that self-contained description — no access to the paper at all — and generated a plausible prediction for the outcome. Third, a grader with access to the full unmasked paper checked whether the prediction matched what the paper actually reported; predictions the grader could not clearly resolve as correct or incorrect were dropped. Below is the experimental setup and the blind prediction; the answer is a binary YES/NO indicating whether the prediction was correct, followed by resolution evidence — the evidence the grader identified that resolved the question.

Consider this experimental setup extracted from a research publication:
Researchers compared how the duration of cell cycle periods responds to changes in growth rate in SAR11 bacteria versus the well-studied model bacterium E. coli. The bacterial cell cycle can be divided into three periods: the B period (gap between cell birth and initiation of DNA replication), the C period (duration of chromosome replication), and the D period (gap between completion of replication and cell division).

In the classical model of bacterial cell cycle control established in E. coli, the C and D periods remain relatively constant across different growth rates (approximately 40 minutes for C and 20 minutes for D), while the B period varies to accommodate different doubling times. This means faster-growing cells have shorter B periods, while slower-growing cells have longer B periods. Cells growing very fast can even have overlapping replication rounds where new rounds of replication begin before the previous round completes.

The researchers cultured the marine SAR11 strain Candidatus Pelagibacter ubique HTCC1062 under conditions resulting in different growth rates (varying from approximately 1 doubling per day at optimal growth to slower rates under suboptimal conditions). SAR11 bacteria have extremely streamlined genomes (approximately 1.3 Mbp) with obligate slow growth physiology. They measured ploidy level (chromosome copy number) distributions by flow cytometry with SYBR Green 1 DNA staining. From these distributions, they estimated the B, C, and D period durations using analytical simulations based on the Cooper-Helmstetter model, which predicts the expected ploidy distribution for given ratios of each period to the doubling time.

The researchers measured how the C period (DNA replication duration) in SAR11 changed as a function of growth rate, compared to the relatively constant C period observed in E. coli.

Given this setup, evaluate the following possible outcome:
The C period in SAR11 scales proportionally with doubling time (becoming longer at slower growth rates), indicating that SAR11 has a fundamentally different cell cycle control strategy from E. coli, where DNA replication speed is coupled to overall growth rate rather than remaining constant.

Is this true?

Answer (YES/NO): NO